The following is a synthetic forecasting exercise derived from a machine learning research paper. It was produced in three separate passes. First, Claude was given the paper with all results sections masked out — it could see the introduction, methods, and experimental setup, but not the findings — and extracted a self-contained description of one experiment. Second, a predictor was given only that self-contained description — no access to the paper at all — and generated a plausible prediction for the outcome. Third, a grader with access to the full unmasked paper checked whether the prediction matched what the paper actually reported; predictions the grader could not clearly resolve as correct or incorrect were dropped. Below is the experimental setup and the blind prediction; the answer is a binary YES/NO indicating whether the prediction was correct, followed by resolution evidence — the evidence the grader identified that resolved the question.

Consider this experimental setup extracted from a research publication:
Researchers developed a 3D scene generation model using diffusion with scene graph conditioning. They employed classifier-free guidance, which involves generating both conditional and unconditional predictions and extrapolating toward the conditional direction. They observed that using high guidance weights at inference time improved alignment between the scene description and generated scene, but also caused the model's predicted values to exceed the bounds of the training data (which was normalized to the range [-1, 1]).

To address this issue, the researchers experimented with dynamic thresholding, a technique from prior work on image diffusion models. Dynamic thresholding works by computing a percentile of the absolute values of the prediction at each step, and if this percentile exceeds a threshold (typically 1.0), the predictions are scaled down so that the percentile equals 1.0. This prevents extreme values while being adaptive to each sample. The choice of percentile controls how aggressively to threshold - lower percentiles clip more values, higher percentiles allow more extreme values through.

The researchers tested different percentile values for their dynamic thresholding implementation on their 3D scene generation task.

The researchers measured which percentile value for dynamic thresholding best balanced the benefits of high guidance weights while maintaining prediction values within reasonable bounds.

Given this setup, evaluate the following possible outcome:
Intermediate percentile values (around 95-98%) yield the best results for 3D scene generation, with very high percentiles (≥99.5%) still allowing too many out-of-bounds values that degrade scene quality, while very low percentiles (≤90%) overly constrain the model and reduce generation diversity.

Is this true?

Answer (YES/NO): NO